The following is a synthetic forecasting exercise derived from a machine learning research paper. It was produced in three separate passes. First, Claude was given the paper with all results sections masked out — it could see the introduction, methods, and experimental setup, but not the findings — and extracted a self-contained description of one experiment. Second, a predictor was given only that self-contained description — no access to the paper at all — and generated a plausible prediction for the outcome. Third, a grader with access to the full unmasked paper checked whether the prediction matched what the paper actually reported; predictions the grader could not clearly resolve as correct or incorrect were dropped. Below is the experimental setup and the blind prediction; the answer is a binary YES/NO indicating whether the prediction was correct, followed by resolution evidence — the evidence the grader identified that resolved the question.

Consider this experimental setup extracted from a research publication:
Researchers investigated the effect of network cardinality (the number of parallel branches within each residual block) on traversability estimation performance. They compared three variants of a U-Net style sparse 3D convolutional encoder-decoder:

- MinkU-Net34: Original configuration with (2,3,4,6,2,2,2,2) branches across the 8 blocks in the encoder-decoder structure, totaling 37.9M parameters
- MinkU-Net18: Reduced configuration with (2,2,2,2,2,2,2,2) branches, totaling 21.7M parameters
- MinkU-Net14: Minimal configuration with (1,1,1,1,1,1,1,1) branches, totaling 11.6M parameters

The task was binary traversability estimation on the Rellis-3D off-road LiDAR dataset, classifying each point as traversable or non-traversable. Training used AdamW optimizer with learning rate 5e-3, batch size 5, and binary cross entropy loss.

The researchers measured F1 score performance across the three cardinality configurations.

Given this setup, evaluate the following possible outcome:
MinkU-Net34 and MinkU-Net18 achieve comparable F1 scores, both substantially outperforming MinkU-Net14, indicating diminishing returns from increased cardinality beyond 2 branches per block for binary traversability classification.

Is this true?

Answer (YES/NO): NO